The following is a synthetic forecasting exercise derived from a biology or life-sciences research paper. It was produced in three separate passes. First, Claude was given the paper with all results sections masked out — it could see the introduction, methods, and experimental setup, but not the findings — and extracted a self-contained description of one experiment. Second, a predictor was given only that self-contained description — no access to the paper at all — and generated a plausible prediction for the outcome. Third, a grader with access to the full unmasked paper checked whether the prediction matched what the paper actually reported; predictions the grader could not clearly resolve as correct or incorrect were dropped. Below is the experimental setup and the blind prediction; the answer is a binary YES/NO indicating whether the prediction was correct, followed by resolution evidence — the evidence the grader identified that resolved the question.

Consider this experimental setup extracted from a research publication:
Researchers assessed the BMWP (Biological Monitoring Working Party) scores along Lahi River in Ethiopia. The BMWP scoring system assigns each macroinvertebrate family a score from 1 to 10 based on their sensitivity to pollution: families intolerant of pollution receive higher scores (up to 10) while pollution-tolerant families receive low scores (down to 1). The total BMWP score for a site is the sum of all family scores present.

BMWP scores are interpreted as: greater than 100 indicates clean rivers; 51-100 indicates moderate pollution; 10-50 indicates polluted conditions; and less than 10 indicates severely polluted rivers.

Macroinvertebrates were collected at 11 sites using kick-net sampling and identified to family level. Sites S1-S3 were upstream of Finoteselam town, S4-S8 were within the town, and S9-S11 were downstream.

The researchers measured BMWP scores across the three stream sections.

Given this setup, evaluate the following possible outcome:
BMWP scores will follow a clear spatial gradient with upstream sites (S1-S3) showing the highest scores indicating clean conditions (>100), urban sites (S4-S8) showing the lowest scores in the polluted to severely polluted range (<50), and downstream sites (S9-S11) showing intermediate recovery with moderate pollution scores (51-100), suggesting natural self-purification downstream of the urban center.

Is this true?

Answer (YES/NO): NO